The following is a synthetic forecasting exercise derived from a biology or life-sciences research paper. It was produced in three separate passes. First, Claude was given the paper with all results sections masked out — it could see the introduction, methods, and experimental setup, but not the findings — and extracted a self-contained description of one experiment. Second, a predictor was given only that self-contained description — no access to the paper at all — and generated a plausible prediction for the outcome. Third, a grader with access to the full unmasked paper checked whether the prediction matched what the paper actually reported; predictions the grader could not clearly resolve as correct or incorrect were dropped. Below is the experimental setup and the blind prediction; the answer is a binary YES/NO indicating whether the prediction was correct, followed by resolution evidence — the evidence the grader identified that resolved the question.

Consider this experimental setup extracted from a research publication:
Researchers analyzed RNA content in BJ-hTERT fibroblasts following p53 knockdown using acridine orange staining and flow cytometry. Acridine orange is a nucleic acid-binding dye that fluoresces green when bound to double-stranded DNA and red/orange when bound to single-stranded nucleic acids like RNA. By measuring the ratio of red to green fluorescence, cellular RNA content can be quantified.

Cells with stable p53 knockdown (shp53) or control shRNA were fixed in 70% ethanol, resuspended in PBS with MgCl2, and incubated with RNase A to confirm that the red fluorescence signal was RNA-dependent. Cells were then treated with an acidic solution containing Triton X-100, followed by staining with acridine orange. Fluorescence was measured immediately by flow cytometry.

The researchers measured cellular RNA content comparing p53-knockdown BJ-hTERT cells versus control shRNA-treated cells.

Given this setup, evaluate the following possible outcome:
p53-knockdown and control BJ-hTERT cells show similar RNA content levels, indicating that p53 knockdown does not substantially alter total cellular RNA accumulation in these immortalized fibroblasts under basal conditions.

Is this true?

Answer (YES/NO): NO